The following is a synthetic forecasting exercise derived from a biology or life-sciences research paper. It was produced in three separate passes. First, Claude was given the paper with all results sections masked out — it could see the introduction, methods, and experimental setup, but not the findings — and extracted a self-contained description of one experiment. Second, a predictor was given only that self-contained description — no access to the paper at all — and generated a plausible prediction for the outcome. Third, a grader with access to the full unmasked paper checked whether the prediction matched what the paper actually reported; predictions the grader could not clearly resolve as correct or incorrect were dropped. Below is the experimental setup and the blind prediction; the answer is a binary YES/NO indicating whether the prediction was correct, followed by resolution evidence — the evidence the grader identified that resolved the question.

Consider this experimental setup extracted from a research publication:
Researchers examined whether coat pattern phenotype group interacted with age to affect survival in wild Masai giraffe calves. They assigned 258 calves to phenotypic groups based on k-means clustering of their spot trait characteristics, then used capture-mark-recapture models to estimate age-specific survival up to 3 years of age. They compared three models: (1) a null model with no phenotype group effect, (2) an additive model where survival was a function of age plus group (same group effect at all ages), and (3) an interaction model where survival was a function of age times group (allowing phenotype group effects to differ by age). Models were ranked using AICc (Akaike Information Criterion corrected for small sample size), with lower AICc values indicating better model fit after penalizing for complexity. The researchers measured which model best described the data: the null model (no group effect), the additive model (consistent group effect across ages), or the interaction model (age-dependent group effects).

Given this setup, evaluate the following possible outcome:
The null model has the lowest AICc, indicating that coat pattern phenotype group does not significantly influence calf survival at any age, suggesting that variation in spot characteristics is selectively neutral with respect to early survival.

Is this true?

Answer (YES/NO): NO